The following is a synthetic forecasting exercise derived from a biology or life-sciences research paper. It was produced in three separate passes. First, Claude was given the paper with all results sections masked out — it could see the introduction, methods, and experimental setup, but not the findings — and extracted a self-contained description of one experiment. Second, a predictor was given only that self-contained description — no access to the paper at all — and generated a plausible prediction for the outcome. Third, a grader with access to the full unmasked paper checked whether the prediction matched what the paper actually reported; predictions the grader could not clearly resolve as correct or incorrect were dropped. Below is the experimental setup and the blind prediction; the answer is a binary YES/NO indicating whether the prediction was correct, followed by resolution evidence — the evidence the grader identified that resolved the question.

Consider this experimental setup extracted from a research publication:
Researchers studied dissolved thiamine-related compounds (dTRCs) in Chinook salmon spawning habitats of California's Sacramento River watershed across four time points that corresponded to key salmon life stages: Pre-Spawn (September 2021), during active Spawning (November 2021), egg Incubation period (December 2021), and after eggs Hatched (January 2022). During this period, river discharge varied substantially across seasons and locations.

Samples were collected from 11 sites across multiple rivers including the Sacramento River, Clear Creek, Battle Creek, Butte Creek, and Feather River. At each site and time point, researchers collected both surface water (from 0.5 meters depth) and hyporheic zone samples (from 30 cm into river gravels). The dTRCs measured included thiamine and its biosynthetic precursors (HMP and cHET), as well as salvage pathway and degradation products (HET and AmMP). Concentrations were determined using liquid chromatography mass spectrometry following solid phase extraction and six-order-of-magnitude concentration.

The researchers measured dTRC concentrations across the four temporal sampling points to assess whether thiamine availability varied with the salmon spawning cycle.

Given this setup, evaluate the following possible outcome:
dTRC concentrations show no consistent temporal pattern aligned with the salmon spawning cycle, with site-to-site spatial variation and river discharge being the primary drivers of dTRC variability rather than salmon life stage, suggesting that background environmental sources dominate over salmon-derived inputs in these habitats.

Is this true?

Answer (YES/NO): NO